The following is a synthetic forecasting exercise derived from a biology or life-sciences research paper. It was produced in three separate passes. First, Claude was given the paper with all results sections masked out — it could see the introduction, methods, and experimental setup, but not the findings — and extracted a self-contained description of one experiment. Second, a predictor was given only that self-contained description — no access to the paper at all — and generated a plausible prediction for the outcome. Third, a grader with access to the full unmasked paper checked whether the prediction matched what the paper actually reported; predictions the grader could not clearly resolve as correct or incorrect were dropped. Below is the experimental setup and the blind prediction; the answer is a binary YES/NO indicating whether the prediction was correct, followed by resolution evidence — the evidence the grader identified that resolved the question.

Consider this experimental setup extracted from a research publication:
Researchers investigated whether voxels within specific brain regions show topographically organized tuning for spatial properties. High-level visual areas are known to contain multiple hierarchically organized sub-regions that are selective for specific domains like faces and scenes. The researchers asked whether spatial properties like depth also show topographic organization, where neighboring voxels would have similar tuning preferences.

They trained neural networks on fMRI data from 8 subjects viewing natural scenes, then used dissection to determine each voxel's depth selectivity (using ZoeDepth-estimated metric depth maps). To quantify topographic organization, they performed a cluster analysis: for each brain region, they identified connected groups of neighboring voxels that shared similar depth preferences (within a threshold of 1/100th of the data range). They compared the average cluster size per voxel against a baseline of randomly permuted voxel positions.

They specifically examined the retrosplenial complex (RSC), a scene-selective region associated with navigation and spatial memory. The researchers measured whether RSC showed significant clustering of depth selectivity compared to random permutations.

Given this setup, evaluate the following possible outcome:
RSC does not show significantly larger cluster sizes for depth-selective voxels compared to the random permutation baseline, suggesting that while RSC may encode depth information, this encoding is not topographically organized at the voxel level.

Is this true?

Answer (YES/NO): YES